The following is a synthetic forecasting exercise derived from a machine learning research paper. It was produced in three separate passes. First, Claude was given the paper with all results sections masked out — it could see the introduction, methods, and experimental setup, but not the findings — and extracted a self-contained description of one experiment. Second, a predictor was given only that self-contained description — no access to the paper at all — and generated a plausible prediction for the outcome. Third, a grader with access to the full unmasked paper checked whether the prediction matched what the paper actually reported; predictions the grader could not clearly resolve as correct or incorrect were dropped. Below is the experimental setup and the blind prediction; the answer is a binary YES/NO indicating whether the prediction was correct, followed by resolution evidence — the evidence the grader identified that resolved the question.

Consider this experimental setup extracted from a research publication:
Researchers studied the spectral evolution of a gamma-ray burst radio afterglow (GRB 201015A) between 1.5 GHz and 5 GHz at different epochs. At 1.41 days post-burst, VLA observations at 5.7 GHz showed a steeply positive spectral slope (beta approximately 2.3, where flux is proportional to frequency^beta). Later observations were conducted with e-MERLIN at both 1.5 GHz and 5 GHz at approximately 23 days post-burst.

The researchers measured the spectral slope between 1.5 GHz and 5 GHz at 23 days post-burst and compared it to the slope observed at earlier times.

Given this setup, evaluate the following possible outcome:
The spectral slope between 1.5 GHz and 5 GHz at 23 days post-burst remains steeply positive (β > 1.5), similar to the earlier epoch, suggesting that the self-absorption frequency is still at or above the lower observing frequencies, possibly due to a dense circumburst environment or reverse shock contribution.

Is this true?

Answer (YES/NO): NO